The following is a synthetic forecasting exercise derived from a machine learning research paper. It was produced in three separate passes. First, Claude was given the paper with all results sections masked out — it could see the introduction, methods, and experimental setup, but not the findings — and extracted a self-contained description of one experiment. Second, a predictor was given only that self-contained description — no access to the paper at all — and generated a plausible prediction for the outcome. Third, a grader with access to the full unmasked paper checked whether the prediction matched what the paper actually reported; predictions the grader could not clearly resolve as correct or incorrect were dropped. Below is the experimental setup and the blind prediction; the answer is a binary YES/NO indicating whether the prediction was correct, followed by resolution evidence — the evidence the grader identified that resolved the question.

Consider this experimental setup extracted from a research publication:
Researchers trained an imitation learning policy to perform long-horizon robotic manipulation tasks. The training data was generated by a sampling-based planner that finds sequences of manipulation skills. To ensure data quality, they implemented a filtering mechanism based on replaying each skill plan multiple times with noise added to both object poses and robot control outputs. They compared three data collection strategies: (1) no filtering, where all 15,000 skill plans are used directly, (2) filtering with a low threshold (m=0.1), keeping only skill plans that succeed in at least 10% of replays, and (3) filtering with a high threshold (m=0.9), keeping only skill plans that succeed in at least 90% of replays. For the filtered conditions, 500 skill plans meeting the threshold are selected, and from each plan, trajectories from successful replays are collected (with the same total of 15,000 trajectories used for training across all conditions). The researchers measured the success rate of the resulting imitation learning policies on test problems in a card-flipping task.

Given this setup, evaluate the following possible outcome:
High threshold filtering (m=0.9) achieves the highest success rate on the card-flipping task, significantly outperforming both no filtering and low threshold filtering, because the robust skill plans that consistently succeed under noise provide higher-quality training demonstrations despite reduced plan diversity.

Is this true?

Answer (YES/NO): YES